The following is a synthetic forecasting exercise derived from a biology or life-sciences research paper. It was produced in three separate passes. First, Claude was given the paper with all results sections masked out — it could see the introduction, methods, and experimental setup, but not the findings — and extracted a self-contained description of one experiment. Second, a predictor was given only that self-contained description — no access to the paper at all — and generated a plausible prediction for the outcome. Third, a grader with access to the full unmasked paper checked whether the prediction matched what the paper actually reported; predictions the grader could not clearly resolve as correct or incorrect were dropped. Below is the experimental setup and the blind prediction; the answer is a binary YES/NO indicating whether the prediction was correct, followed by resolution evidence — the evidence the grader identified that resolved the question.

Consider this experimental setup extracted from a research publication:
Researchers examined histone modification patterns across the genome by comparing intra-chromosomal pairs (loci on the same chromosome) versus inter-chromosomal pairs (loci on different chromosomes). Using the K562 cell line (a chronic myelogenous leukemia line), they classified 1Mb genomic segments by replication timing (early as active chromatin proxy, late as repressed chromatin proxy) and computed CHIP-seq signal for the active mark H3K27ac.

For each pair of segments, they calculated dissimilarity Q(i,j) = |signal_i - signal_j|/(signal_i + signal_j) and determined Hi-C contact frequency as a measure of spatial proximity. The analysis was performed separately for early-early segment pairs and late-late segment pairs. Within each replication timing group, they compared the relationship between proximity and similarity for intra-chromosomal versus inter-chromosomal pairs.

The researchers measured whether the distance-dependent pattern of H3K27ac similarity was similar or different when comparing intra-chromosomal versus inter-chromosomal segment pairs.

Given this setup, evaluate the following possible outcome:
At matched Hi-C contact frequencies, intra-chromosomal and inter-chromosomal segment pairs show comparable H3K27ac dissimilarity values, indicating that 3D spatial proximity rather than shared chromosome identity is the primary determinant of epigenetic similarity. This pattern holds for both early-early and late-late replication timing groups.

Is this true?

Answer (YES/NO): NO